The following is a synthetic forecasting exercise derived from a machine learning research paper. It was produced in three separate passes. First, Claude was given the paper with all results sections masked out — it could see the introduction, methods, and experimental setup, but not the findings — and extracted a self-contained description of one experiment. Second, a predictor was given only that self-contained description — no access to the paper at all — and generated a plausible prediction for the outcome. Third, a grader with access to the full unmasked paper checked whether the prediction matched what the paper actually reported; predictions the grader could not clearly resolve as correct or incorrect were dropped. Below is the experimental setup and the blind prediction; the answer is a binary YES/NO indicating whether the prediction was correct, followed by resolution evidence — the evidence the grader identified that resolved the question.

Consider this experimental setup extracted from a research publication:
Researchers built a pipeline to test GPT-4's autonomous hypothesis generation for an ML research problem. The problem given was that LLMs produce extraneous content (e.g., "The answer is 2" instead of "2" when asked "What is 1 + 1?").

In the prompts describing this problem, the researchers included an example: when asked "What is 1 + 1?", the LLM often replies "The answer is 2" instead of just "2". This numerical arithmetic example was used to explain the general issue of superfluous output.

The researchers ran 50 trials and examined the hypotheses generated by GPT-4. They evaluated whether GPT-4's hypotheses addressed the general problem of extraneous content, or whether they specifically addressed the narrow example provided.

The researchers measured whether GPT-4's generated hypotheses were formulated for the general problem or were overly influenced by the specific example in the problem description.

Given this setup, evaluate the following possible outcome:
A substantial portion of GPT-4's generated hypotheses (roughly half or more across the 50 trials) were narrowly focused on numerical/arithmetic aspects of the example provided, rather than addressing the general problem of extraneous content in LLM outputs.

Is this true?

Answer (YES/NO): NO